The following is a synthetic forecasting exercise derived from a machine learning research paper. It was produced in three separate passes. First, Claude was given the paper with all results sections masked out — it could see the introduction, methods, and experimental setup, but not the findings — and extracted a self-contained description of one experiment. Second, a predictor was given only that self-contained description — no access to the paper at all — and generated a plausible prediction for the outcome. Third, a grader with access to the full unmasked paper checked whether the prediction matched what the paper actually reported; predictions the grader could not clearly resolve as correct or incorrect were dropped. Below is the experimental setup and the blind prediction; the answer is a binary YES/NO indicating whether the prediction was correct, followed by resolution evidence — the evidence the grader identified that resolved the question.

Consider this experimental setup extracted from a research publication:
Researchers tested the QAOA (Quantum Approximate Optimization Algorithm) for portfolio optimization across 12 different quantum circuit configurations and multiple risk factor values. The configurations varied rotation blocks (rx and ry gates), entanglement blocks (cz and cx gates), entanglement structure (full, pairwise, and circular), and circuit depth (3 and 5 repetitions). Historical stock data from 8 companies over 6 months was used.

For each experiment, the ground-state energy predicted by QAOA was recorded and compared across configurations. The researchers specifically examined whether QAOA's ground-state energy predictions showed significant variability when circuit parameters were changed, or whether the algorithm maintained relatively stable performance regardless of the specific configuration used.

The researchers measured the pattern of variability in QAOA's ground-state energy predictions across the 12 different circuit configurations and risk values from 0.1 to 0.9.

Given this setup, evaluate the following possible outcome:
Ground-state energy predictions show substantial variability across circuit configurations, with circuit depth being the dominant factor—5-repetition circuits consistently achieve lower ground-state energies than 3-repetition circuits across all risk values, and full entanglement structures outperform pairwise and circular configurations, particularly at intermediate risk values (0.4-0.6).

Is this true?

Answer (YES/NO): NO